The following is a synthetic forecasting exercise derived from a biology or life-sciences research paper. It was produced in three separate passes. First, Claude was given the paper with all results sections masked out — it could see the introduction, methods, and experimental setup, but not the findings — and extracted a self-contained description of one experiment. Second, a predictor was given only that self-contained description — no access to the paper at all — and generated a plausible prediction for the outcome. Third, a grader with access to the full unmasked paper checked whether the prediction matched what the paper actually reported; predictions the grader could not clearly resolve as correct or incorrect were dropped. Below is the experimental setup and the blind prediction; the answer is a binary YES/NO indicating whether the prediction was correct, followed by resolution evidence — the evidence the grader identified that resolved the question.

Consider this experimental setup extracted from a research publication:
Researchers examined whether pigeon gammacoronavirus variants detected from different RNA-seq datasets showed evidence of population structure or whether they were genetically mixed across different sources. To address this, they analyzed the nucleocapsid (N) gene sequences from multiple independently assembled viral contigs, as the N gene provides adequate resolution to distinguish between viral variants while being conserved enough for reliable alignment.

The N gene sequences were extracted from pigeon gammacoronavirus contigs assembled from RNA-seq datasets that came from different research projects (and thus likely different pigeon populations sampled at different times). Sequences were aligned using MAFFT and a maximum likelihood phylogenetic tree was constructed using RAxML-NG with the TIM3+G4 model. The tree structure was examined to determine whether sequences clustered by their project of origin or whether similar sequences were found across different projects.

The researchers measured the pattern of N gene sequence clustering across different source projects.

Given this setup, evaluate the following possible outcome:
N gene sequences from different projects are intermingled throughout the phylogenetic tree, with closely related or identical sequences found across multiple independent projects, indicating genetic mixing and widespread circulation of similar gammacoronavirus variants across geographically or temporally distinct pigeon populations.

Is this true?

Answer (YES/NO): NO